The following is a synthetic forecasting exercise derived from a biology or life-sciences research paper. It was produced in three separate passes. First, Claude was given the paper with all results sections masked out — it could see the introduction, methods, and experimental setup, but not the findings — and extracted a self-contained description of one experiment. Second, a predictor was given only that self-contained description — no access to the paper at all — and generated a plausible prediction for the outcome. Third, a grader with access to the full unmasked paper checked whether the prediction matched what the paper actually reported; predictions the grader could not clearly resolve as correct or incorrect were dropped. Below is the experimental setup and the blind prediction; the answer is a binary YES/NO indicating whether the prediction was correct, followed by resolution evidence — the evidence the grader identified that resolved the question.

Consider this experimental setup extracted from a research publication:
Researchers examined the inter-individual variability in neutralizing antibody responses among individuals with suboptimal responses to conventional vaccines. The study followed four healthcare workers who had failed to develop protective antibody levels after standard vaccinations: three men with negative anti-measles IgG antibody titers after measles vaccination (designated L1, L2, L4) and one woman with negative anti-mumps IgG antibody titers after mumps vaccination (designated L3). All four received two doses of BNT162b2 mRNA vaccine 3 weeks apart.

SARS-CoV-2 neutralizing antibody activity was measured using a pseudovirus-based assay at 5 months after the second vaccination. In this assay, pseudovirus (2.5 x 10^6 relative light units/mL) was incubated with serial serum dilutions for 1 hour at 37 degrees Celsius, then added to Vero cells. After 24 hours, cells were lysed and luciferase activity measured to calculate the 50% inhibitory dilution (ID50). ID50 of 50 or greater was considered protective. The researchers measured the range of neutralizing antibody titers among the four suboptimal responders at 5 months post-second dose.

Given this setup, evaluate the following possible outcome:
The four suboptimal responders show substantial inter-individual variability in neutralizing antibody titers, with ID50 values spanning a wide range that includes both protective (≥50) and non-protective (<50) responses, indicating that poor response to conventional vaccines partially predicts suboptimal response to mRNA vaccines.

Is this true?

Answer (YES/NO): NO